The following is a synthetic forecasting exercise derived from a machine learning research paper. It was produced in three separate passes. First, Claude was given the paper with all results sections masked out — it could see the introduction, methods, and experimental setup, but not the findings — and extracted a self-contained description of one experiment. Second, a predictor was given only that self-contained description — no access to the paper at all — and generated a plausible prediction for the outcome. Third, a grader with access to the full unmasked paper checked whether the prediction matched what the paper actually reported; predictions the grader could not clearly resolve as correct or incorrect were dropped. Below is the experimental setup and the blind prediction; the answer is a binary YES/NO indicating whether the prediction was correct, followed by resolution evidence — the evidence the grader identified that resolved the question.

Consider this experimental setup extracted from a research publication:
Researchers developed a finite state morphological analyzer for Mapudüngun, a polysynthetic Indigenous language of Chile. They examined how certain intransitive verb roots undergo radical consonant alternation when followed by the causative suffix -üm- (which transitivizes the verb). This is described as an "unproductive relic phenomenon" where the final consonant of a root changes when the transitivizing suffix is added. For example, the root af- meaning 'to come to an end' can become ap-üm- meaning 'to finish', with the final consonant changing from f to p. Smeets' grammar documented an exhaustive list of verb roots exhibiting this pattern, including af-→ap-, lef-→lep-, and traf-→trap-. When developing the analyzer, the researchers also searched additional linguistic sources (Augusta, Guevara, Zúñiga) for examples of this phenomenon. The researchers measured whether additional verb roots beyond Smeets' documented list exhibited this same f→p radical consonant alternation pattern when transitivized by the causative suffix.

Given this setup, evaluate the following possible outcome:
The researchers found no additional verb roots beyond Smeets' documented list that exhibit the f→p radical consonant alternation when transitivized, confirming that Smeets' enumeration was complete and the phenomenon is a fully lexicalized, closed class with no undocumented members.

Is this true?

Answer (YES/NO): NO